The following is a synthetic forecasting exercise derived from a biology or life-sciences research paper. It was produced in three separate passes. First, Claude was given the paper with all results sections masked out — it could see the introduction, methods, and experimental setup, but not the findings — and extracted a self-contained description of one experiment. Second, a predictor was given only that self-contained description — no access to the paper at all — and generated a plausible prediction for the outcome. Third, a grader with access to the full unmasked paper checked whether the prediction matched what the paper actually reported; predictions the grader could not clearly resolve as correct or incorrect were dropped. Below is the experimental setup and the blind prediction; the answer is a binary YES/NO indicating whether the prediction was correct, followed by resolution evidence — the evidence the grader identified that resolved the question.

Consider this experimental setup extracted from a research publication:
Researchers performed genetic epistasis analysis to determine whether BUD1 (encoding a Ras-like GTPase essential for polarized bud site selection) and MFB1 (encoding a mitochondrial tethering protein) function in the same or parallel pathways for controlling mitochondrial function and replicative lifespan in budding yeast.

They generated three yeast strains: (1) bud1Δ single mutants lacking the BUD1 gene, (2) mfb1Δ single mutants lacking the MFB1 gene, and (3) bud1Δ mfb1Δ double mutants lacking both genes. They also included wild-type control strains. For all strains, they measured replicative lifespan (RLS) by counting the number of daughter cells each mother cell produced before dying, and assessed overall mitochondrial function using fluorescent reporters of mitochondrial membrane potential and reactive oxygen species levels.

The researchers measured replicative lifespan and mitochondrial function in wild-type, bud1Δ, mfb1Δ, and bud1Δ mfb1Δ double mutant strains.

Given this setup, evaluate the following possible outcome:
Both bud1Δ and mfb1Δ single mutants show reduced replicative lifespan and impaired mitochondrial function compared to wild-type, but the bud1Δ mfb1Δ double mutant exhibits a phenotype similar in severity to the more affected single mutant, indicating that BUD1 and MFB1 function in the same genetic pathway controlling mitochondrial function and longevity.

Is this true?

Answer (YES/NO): YES